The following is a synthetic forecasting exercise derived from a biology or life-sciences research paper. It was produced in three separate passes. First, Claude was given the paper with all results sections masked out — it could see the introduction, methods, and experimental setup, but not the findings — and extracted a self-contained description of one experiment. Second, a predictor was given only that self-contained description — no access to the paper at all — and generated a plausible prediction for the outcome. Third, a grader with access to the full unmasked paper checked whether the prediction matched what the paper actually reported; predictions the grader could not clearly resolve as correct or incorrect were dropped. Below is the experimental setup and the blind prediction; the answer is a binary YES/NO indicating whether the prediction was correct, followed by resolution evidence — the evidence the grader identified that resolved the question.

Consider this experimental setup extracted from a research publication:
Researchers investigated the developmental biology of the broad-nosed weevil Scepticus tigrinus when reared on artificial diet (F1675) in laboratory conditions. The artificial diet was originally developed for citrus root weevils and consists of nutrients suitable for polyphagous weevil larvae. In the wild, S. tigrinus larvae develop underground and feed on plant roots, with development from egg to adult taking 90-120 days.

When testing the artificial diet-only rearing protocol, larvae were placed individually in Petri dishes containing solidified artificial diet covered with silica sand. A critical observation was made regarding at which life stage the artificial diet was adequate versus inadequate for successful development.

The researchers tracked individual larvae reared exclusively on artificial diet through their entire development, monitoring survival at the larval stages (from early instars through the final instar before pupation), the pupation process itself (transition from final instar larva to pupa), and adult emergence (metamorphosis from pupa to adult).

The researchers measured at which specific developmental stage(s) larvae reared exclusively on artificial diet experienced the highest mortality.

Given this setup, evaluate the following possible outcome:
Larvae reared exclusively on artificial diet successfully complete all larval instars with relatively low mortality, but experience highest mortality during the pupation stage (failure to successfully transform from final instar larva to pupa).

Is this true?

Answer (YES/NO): YES